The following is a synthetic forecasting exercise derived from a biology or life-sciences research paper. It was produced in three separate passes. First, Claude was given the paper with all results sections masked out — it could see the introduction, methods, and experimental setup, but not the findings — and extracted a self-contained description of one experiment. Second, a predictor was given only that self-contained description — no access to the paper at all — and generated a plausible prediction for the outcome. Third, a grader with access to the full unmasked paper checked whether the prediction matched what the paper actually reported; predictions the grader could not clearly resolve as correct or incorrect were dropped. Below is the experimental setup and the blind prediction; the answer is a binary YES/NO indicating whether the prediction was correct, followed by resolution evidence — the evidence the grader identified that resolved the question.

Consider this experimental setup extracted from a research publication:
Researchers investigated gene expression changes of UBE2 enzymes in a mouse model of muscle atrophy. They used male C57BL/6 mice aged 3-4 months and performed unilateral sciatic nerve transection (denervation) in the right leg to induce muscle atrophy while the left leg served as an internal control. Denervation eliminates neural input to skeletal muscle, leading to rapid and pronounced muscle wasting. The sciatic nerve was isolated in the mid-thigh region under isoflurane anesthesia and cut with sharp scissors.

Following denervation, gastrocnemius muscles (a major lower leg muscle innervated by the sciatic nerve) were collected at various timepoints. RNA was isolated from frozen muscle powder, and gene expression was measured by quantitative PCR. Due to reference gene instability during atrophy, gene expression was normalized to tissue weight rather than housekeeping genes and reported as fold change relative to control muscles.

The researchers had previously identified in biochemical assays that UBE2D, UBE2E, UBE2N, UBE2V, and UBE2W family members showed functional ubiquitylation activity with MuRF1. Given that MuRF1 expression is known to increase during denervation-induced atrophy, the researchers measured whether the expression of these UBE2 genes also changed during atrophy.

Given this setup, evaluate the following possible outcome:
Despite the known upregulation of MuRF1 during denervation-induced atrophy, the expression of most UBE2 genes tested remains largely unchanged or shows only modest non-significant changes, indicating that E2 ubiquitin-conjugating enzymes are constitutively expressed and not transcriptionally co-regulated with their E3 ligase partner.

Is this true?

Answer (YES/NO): NO